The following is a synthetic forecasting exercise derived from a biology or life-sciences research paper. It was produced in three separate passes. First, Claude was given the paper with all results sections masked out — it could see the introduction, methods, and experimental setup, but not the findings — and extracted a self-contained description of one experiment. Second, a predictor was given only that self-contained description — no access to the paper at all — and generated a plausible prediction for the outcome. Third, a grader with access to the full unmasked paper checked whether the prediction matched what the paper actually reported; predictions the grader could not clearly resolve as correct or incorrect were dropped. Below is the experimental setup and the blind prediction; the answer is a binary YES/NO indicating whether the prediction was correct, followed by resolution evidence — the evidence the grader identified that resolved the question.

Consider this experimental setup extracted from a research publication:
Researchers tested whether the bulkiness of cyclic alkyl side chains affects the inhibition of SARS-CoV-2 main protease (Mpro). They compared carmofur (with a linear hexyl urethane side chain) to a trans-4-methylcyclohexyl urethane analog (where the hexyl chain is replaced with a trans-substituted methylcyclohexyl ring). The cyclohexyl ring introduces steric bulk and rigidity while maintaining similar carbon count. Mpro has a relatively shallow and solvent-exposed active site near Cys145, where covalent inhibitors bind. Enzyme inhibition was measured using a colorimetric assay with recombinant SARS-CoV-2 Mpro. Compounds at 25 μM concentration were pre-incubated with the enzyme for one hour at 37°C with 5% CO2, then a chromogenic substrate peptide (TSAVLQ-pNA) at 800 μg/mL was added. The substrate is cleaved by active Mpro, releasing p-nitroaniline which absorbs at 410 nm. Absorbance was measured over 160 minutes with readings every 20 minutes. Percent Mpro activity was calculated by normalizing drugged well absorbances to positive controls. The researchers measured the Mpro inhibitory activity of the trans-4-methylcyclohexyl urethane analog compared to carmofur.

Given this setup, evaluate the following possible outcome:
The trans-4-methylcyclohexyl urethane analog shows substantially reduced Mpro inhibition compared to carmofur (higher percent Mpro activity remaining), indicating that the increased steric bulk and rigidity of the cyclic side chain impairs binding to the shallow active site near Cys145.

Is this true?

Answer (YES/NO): YES